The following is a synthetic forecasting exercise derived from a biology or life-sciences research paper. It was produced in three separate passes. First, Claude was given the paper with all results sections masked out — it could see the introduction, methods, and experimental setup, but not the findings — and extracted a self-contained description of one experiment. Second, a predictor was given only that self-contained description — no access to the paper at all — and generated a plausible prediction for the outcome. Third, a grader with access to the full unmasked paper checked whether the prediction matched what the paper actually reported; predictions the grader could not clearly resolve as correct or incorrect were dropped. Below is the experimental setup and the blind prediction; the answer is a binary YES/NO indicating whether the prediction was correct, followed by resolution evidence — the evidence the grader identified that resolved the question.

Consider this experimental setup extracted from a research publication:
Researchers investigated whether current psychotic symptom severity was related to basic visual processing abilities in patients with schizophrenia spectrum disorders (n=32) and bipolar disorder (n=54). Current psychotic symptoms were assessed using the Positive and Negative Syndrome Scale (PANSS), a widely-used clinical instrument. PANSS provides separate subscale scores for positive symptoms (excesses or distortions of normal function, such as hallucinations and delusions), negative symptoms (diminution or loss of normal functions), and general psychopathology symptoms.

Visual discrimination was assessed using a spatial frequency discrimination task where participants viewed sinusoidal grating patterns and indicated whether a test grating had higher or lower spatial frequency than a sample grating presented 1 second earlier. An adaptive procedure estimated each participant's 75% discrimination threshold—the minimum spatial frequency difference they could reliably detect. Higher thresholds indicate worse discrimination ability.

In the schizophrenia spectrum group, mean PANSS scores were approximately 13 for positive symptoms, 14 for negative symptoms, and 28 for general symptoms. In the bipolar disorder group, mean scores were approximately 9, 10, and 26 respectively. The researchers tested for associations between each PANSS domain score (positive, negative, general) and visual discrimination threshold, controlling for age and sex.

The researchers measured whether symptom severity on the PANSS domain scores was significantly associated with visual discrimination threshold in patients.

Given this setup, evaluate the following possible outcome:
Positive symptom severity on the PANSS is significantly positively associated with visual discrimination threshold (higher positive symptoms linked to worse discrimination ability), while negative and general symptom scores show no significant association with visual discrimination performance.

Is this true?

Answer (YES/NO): NO